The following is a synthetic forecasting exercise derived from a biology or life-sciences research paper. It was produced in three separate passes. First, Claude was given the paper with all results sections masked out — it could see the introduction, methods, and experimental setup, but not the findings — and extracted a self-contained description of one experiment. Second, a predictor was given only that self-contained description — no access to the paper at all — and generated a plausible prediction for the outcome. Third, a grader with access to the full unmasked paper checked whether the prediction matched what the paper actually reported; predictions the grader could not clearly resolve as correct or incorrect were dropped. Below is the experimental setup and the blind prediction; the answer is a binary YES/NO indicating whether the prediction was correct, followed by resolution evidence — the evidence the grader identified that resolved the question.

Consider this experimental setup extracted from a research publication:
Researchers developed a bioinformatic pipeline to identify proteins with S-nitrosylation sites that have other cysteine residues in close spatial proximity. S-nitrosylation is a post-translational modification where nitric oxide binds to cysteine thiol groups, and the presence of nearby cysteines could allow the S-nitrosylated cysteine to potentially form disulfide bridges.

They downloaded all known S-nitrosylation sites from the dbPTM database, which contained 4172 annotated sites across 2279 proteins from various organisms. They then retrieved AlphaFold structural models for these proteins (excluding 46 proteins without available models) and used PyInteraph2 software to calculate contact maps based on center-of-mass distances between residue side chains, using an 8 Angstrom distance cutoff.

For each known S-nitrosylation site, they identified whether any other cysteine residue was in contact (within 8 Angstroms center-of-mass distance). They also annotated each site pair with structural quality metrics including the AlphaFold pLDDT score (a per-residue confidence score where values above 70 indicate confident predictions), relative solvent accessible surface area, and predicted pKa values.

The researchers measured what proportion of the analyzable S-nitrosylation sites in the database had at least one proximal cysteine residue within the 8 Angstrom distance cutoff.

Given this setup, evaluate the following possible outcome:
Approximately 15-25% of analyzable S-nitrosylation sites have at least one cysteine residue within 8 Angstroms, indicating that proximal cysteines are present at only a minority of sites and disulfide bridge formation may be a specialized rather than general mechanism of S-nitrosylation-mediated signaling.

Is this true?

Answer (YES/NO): NO